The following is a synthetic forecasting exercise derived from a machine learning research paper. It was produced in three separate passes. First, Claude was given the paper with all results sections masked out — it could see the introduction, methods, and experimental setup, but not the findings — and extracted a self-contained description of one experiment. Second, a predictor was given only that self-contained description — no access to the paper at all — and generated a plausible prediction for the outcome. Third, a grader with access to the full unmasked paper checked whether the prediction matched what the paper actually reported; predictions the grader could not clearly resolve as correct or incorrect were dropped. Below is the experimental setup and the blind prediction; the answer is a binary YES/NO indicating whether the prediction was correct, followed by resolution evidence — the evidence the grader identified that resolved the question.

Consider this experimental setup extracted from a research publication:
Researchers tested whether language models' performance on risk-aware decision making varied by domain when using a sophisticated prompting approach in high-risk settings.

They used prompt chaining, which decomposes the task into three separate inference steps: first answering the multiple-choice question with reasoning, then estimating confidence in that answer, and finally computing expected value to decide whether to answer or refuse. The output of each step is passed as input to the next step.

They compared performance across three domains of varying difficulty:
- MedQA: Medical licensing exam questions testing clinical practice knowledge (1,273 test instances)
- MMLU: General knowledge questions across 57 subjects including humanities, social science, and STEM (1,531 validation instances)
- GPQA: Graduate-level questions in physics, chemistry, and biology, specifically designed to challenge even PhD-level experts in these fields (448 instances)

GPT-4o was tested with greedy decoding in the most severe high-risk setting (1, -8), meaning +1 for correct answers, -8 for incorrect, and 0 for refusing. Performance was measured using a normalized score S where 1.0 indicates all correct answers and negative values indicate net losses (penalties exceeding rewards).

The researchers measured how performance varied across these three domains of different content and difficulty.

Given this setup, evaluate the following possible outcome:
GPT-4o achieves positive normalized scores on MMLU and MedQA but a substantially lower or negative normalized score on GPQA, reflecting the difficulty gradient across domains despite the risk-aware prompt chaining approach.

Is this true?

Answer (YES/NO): YES